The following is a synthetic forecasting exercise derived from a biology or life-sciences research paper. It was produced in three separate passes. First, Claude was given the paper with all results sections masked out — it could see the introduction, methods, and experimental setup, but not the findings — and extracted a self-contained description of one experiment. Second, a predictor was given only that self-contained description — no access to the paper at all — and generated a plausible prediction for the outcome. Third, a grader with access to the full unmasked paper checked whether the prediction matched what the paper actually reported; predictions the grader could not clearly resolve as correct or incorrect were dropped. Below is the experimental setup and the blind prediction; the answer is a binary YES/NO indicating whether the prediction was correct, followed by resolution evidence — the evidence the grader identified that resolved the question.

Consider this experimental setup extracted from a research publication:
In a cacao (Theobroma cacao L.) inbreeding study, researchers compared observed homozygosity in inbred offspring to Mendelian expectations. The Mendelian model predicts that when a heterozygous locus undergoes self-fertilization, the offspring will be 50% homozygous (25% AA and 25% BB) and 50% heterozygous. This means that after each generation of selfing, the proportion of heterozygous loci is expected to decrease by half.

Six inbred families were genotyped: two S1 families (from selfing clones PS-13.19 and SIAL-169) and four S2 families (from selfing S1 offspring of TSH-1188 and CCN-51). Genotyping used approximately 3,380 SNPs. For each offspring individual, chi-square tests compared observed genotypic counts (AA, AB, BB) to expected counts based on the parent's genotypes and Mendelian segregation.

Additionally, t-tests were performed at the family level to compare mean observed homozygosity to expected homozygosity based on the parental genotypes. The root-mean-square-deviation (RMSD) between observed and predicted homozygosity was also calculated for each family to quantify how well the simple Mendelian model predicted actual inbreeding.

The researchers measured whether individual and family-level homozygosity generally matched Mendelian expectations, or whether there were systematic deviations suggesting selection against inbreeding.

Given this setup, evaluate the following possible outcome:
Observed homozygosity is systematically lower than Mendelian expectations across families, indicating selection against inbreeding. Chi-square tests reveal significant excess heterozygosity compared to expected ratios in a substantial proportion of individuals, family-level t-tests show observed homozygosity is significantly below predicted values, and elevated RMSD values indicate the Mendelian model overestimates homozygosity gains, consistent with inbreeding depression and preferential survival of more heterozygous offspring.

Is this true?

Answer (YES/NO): NO